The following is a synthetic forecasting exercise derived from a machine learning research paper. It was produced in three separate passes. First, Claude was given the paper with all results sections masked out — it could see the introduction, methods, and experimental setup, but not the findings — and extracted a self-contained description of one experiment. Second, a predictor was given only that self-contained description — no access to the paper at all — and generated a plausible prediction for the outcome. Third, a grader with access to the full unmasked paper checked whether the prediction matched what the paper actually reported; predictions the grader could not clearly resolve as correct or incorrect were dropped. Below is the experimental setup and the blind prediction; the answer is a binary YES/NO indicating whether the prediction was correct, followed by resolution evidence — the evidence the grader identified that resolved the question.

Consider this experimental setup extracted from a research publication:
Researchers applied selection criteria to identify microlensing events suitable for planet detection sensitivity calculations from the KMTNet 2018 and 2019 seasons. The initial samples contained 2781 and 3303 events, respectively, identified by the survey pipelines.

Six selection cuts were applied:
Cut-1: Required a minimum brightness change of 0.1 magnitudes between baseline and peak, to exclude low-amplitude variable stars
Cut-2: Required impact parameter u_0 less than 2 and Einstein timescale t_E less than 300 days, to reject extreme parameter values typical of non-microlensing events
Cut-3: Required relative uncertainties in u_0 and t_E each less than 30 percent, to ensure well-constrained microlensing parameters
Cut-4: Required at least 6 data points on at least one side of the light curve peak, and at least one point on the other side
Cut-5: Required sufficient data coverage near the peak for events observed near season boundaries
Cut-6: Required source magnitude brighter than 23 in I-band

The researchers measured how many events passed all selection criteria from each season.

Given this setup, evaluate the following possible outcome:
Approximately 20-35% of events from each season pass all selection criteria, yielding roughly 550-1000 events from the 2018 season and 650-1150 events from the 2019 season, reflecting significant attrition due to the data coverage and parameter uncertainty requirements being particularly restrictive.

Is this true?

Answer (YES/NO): NO